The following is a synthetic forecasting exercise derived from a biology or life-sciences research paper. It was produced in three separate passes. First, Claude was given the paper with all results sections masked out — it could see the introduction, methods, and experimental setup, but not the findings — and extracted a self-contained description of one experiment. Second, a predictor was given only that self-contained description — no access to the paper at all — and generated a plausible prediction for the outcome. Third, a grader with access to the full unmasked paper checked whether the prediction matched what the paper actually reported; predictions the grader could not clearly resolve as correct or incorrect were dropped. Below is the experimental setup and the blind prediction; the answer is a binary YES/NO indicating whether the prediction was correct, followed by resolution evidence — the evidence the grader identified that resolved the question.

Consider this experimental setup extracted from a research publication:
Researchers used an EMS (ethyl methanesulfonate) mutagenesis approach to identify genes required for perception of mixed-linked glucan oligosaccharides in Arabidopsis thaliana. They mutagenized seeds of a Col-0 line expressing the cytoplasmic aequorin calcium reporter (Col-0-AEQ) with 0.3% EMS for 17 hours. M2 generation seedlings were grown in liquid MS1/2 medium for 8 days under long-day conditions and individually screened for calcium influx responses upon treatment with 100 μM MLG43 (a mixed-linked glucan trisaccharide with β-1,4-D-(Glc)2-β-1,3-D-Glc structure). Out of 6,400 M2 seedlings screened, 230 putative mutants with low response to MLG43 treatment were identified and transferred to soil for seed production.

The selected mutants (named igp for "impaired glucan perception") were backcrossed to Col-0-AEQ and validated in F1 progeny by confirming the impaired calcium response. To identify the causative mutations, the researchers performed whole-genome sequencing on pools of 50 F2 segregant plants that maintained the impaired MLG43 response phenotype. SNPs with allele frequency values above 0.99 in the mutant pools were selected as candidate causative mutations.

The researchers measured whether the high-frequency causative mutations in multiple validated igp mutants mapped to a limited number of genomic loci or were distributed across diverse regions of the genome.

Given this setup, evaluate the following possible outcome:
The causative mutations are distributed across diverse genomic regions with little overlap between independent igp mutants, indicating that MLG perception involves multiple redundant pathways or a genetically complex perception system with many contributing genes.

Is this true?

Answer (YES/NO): NO